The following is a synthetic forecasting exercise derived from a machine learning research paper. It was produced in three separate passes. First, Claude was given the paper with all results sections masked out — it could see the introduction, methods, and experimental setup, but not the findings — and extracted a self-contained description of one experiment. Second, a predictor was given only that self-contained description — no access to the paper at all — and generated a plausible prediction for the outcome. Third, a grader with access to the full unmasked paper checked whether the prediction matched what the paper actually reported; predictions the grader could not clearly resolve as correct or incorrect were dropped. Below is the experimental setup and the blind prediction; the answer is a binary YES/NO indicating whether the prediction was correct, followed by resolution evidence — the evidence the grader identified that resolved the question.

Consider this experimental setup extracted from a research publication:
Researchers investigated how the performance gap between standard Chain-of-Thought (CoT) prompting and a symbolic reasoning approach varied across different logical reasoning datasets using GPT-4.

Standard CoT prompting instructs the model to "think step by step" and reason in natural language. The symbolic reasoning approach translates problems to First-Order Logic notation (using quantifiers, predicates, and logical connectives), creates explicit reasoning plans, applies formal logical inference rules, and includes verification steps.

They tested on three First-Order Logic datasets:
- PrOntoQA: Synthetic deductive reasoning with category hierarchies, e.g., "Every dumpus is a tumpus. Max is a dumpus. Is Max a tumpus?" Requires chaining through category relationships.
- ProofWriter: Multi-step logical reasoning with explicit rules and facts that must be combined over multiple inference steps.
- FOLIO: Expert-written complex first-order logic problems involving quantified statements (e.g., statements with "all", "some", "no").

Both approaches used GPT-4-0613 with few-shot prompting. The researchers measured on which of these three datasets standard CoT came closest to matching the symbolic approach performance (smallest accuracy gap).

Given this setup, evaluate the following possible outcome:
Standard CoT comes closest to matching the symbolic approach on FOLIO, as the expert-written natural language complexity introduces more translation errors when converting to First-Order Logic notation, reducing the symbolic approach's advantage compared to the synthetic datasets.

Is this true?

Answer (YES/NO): NO